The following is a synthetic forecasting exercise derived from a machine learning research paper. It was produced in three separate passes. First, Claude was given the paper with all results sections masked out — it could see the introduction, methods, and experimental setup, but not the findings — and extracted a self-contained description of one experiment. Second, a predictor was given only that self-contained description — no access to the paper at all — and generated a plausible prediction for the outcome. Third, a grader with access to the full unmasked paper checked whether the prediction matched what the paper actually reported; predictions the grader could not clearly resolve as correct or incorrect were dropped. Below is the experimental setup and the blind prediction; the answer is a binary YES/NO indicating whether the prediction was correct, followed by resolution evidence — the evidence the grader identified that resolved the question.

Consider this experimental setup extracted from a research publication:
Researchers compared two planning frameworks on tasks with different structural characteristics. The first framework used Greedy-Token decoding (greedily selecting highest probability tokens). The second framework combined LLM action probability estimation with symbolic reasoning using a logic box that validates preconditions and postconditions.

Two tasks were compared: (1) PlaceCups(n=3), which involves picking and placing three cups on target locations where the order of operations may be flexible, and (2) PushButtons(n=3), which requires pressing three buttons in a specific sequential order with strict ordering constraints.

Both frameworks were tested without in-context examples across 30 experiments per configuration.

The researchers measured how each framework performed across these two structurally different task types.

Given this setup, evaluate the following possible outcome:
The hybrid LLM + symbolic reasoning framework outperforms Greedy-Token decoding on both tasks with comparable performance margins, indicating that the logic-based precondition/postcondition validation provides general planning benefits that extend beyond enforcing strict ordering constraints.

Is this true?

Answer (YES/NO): NO